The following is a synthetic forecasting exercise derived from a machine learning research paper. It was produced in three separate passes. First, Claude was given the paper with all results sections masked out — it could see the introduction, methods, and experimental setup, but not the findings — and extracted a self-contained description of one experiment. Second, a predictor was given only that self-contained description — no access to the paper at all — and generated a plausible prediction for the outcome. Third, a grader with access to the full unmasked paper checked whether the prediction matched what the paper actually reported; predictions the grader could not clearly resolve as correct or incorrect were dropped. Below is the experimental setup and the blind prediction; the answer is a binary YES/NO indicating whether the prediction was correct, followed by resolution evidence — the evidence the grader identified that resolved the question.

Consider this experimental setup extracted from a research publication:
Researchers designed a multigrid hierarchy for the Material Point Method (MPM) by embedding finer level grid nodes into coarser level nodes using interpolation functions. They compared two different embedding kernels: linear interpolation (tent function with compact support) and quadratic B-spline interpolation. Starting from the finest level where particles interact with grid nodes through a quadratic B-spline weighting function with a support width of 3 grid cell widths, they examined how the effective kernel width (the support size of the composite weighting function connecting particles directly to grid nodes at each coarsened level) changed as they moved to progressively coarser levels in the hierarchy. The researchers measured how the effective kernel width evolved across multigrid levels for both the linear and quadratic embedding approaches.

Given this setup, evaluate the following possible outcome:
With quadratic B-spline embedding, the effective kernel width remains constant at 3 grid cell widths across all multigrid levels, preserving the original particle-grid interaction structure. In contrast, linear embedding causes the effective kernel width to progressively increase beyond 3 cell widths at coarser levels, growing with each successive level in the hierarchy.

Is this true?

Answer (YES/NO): NO